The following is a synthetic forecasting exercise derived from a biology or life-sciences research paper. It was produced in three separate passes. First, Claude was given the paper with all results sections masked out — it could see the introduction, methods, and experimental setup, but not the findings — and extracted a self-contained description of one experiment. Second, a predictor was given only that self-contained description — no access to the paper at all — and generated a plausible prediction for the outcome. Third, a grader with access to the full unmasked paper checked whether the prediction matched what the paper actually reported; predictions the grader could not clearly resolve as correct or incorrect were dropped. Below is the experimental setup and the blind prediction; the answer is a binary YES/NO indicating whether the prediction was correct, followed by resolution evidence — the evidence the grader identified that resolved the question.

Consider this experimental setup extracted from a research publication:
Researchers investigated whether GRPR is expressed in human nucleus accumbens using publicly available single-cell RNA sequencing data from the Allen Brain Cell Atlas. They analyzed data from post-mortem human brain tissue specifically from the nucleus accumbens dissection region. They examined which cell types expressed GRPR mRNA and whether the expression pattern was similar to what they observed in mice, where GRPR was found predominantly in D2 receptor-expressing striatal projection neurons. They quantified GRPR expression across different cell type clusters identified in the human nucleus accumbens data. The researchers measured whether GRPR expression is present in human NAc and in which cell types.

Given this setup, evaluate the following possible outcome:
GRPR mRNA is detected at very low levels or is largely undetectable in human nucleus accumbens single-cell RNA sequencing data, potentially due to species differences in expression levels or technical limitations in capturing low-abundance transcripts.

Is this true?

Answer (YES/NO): NO